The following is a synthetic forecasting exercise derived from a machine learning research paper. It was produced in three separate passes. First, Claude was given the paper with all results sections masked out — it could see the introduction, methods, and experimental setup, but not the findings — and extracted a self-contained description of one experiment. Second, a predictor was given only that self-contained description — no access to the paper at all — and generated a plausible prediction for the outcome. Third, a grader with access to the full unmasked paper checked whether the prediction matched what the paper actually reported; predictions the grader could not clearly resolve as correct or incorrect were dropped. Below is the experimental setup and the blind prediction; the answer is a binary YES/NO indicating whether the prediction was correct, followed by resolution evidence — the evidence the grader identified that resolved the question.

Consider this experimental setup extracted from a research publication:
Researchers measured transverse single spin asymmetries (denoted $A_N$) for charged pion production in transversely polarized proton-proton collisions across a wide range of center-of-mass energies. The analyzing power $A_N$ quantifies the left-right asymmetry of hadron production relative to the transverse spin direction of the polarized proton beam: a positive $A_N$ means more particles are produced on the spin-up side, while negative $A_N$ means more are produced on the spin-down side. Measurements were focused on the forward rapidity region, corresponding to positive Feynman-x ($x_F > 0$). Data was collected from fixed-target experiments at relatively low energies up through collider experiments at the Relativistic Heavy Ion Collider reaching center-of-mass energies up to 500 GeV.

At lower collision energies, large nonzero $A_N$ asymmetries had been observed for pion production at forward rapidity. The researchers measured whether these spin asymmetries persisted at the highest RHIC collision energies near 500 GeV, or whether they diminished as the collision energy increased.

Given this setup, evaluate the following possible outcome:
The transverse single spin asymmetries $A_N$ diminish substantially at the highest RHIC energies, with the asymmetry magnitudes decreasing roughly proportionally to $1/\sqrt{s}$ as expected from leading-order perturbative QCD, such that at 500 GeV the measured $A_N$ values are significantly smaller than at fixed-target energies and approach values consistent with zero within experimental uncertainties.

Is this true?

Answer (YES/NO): NO